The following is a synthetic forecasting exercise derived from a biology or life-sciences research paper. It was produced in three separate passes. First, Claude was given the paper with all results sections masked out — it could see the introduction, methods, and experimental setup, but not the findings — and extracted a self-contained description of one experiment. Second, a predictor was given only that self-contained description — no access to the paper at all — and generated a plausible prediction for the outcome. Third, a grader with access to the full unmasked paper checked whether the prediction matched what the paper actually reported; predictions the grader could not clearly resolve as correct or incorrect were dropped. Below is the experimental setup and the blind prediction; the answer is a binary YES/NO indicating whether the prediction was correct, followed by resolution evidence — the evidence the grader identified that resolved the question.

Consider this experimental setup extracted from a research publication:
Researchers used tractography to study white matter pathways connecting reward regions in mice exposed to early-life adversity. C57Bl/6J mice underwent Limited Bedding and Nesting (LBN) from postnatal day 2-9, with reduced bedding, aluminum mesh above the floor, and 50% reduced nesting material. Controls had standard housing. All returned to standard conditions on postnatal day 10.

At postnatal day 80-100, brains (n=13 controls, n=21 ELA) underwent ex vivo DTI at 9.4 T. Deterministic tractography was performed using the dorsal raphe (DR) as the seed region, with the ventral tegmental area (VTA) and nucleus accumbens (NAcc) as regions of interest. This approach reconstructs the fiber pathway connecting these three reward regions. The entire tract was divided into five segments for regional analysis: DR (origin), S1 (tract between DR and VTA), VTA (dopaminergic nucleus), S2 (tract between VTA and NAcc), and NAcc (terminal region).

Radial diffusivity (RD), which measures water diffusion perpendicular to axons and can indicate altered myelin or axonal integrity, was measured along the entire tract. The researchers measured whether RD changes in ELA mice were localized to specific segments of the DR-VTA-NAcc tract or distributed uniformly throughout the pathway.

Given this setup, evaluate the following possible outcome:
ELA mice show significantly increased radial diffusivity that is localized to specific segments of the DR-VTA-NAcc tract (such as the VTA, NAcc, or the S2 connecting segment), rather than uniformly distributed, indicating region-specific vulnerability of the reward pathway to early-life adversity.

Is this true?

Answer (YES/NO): NO